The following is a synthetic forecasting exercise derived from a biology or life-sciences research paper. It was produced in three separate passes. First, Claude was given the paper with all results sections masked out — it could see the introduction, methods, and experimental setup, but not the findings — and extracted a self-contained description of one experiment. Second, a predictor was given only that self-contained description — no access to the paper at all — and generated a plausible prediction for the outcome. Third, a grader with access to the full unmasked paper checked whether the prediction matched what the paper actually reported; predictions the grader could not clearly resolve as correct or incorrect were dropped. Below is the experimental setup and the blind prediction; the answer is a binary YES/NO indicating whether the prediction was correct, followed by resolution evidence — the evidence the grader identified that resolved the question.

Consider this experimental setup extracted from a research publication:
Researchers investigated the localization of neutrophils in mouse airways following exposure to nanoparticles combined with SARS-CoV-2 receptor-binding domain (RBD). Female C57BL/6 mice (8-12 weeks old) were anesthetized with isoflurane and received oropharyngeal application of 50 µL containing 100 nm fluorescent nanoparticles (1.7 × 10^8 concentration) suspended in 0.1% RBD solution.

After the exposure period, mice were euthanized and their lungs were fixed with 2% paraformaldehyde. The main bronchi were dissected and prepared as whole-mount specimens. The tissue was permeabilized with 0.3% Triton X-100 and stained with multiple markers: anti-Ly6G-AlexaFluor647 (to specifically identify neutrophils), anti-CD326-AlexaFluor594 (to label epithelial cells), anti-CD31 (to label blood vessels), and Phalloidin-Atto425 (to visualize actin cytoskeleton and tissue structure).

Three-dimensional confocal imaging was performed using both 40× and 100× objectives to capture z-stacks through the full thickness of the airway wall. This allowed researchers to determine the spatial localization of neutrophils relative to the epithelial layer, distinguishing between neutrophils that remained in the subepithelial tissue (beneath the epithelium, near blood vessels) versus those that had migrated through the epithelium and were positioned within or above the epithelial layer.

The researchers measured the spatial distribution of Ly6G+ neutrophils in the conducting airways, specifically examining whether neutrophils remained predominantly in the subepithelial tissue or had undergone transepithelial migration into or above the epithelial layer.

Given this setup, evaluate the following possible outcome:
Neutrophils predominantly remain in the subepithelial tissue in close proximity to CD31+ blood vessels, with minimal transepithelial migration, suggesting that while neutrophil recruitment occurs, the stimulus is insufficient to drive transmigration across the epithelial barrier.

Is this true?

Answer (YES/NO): NO